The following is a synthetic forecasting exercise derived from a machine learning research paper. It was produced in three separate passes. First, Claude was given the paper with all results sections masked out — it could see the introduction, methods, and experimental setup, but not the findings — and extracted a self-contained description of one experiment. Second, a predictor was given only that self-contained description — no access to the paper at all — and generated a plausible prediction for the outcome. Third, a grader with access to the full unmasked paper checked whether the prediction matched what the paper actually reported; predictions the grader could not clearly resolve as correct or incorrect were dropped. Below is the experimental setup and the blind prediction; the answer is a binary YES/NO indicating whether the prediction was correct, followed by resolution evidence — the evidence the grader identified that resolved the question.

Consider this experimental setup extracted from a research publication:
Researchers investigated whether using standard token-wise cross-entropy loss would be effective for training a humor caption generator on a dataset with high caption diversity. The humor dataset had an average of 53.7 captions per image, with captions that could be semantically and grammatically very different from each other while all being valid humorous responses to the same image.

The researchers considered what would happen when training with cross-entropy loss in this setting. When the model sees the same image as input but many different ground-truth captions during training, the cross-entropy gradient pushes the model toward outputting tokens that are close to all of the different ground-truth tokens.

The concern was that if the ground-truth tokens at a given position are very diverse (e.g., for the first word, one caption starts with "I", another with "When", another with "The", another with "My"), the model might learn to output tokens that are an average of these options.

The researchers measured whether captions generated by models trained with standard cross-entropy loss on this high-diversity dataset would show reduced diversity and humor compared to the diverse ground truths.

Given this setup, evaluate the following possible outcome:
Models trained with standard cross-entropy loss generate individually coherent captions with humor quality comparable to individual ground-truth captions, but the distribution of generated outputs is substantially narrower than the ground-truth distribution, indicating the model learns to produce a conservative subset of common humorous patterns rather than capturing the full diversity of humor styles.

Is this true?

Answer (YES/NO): NO